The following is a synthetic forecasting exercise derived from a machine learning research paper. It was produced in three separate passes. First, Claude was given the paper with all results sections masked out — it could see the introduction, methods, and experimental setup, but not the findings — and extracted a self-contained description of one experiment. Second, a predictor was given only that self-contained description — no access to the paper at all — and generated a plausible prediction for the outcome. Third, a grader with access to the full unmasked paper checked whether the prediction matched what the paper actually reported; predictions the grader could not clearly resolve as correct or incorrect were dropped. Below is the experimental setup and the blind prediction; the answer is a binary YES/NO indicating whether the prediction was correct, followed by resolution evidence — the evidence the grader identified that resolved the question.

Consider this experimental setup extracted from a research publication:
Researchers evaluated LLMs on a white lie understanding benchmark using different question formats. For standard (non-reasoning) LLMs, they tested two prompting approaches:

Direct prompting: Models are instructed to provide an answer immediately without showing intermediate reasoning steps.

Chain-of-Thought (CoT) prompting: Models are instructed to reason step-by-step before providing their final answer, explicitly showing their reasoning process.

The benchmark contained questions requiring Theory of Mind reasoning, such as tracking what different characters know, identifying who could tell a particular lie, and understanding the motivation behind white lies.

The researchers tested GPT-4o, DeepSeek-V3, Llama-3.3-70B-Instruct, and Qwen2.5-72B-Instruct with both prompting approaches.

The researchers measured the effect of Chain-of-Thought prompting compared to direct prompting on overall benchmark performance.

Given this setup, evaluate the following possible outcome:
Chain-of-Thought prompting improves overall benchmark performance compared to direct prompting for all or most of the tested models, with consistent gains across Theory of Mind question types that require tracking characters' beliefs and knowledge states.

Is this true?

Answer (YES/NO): NO